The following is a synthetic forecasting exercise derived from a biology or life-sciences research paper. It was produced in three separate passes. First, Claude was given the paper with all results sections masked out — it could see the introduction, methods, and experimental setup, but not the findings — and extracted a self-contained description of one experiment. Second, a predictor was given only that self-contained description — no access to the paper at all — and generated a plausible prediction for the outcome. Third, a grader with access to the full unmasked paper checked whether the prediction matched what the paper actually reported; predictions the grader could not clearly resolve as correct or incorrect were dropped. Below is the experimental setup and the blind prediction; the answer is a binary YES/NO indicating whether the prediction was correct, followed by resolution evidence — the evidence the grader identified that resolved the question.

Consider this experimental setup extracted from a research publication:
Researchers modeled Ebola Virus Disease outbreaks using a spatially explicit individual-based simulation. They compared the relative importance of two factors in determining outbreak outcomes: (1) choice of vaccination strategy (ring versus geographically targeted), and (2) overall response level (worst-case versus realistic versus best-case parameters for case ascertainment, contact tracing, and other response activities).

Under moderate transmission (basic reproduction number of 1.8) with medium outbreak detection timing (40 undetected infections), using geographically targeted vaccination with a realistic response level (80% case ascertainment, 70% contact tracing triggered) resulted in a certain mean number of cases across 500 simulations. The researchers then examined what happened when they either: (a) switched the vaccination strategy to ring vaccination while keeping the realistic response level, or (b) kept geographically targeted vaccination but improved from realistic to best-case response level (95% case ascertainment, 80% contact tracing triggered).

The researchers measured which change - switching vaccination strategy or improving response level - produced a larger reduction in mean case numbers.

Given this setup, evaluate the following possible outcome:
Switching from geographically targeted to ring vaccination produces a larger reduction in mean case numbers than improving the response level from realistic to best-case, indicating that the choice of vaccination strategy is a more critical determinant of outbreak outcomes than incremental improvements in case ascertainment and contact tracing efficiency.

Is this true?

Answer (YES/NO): NO